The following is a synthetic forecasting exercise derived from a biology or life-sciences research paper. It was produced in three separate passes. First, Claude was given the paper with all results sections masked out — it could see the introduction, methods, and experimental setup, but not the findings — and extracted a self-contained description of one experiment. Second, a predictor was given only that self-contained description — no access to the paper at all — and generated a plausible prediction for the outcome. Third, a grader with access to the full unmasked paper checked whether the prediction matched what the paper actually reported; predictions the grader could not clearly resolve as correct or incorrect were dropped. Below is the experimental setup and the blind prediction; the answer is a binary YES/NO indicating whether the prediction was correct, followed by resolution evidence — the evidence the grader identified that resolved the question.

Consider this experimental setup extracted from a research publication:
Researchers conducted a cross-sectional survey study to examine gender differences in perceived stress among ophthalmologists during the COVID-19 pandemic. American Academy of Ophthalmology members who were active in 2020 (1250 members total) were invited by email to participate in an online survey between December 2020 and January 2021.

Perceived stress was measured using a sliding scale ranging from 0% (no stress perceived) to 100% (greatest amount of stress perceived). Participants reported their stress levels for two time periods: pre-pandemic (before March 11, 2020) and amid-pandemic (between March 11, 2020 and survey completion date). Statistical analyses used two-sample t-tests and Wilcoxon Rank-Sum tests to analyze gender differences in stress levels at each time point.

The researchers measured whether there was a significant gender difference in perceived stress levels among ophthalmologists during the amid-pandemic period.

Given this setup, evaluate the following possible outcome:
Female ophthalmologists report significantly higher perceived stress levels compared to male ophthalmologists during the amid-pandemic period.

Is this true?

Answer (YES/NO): YES